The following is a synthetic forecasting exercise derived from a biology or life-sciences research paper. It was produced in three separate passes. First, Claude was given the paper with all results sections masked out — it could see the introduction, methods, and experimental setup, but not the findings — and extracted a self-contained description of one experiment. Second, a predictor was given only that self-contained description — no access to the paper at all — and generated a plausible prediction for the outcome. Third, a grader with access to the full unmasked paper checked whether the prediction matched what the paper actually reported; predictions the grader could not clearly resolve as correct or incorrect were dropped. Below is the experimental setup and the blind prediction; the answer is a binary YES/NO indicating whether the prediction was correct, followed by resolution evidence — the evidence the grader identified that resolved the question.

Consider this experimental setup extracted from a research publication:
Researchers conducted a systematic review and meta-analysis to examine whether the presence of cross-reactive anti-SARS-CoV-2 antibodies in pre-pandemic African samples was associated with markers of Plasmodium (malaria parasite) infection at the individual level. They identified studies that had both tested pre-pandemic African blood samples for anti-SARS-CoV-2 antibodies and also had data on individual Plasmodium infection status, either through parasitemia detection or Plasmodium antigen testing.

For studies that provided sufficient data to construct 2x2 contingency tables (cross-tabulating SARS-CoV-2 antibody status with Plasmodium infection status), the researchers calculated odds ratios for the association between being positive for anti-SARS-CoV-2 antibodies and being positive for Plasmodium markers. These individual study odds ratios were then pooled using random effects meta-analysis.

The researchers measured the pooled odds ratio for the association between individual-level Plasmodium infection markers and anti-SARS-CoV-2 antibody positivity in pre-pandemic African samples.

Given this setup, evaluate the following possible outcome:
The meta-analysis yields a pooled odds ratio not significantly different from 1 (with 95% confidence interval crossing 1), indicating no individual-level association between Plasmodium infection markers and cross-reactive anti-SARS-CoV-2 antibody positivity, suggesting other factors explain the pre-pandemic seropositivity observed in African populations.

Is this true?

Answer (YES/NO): NO